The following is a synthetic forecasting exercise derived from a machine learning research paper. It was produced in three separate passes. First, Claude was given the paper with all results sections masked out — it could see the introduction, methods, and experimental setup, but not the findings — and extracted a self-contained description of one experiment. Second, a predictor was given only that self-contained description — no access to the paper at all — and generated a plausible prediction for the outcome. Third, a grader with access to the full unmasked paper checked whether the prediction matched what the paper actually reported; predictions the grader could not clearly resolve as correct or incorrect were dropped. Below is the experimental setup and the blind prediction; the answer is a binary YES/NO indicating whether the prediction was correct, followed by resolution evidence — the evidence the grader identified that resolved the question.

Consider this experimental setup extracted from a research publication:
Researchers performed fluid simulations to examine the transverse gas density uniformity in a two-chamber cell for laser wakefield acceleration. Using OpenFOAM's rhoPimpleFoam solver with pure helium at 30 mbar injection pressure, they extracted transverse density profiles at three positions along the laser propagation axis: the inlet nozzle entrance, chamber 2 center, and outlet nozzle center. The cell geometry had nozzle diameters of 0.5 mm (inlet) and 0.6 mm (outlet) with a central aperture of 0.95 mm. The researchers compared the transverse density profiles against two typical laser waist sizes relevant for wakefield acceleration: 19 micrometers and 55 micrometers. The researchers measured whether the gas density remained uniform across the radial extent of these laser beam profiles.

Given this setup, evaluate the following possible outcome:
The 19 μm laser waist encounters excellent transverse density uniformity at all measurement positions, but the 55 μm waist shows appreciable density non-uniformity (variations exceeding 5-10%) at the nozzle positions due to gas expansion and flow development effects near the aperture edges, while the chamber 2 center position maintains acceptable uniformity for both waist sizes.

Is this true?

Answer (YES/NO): NO